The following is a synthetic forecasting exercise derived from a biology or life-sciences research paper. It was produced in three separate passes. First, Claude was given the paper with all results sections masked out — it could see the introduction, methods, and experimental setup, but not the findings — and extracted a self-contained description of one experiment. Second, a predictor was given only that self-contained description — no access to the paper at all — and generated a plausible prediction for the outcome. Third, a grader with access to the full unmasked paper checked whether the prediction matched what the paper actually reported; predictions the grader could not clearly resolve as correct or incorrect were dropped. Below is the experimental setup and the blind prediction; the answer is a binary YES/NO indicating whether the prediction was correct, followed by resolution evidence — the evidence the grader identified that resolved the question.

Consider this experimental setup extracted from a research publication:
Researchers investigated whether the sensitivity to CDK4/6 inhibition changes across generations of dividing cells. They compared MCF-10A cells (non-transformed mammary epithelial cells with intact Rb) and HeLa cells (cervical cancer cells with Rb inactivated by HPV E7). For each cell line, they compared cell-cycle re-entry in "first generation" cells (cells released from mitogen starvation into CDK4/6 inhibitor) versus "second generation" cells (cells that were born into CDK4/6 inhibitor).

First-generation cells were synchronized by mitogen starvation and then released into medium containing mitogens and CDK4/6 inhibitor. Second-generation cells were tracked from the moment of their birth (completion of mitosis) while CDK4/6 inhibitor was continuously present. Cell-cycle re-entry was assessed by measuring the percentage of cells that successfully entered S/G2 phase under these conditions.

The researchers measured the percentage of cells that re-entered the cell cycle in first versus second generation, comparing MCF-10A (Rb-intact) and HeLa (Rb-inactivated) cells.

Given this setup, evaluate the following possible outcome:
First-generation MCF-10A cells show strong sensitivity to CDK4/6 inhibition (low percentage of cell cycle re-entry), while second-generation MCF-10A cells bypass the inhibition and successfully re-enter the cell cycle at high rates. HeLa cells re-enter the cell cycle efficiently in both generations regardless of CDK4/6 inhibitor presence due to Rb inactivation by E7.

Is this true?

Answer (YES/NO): NO